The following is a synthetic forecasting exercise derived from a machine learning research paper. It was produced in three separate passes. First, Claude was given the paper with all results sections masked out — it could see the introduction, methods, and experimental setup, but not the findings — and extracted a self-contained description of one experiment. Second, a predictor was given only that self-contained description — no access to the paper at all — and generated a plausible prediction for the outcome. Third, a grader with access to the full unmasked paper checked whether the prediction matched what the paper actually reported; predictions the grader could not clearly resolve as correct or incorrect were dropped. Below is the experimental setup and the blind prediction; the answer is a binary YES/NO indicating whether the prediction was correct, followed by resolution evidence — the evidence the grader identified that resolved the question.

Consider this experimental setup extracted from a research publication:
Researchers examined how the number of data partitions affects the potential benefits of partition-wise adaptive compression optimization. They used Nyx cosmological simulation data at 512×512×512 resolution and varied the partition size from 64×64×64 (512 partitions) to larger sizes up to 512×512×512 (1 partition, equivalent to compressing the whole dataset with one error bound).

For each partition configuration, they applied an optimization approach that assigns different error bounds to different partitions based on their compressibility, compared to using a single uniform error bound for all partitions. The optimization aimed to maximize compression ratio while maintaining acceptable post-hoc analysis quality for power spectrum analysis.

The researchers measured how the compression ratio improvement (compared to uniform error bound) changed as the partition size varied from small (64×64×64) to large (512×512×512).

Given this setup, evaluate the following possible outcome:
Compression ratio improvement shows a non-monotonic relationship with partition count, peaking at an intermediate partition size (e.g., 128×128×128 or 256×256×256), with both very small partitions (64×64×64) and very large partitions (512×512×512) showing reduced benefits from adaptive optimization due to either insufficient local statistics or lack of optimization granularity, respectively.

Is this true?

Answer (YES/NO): NO